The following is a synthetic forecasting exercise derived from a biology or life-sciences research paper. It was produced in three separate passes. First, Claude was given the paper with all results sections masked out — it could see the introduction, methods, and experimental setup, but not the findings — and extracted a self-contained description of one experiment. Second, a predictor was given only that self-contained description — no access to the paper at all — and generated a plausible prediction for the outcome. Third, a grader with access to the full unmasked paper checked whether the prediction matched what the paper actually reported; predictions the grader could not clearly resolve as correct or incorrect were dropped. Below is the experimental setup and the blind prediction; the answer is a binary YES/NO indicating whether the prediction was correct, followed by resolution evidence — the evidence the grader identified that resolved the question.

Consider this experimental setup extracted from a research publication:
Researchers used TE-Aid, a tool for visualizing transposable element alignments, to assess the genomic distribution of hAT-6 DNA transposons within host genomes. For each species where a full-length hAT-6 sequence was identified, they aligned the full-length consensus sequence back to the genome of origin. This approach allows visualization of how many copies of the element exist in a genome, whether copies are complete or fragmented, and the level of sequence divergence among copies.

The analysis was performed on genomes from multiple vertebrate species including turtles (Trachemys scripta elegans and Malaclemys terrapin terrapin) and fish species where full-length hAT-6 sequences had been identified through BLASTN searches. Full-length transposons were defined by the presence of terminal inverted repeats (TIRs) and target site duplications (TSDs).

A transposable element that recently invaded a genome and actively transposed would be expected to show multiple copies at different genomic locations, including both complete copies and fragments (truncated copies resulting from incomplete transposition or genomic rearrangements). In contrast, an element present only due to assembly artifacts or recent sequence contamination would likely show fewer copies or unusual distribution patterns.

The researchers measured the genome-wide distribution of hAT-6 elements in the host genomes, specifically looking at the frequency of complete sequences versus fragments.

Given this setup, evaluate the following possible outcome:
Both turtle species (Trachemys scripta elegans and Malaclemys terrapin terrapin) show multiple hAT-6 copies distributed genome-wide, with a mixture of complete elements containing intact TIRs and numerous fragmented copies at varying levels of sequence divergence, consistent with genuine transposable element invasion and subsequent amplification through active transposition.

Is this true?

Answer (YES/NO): NO